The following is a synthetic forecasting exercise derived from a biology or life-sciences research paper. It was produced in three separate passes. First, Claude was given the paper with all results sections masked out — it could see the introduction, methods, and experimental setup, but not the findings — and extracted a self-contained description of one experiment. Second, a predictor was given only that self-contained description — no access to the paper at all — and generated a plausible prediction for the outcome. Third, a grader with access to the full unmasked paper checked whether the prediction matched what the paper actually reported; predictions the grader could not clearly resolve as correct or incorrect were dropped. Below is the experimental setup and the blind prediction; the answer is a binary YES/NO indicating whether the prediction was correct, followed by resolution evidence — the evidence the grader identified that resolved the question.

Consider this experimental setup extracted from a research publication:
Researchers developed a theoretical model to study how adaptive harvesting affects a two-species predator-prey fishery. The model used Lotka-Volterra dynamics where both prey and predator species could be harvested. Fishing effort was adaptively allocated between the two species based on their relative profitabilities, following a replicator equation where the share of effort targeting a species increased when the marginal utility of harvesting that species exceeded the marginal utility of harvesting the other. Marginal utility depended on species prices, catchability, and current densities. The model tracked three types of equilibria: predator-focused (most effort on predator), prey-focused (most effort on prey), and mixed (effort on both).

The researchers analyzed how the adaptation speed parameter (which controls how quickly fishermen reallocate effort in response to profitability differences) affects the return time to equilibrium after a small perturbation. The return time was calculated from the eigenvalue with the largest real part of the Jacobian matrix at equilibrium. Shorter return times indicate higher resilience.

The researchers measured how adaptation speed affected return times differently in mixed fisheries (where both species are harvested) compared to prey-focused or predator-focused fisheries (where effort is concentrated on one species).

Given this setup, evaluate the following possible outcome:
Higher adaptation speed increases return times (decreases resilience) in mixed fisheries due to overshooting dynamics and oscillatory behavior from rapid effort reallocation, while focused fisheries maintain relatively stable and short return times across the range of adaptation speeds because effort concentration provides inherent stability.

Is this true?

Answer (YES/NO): NO